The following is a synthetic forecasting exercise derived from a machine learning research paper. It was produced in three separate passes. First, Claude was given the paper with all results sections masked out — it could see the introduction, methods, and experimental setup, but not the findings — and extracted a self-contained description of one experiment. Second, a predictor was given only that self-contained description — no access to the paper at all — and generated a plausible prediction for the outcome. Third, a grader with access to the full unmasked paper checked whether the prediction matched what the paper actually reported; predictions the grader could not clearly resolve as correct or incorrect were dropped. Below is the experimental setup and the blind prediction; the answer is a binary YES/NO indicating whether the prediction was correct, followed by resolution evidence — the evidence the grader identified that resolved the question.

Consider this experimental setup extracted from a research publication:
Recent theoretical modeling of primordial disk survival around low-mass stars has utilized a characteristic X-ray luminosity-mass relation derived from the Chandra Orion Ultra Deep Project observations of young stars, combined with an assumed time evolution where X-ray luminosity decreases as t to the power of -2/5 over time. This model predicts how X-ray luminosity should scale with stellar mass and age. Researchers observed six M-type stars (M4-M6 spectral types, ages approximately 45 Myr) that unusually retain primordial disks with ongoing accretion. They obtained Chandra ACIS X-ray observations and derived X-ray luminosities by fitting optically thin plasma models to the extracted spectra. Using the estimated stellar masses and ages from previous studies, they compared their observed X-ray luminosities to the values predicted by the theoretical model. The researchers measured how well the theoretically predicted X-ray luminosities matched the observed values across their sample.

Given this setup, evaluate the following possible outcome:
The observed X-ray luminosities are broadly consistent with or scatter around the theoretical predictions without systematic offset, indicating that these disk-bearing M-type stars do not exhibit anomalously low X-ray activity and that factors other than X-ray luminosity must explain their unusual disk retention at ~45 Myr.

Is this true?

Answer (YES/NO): YES